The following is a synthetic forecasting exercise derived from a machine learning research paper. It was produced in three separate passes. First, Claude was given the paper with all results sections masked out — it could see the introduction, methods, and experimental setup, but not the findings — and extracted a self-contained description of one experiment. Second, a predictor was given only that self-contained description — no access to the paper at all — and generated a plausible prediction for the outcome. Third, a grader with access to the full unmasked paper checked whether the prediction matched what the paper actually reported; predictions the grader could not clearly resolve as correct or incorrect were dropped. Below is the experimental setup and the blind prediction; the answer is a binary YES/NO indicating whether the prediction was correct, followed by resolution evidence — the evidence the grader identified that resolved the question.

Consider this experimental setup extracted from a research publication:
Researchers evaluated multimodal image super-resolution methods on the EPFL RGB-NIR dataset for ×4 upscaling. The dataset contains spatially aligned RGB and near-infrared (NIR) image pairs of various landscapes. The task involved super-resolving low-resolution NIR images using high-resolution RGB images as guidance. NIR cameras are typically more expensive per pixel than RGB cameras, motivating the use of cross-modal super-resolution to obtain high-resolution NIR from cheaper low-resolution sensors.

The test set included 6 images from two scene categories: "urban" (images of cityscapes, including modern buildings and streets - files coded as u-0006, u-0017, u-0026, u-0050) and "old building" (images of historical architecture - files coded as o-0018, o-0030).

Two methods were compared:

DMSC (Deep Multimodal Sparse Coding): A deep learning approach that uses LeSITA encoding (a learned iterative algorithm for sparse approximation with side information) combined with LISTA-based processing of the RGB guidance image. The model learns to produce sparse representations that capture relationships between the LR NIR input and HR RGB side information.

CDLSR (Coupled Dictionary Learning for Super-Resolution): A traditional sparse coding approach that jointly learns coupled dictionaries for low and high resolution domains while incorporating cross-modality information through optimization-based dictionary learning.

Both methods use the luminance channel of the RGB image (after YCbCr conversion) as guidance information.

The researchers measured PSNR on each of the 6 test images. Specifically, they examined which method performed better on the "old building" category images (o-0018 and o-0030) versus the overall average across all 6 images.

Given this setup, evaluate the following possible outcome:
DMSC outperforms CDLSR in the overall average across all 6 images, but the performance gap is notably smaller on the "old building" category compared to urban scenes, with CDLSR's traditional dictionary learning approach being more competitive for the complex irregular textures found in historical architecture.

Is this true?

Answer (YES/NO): NO